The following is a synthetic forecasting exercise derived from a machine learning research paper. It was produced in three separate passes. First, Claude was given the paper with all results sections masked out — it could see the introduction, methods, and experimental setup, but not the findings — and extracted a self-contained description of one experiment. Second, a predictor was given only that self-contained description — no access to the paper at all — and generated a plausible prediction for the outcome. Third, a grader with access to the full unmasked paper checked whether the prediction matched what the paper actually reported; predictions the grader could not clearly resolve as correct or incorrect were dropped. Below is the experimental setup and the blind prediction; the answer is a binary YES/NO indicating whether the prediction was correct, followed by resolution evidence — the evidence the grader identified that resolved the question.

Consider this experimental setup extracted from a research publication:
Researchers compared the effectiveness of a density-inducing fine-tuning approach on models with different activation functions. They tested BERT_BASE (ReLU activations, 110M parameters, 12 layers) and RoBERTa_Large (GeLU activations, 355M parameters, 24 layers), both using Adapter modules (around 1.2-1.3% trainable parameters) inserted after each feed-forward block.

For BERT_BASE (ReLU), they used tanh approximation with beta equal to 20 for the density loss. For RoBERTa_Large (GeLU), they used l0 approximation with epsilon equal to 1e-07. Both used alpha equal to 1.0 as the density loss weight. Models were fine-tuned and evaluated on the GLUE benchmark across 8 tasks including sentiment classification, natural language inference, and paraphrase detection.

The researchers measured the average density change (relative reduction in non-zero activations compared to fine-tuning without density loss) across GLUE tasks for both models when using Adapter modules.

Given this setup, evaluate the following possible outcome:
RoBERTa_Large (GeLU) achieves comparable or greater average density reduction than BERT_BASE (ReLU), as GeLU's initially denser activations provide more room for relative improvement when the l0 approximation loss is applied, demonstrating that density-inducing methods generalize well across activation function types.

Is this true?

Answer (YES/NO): NO